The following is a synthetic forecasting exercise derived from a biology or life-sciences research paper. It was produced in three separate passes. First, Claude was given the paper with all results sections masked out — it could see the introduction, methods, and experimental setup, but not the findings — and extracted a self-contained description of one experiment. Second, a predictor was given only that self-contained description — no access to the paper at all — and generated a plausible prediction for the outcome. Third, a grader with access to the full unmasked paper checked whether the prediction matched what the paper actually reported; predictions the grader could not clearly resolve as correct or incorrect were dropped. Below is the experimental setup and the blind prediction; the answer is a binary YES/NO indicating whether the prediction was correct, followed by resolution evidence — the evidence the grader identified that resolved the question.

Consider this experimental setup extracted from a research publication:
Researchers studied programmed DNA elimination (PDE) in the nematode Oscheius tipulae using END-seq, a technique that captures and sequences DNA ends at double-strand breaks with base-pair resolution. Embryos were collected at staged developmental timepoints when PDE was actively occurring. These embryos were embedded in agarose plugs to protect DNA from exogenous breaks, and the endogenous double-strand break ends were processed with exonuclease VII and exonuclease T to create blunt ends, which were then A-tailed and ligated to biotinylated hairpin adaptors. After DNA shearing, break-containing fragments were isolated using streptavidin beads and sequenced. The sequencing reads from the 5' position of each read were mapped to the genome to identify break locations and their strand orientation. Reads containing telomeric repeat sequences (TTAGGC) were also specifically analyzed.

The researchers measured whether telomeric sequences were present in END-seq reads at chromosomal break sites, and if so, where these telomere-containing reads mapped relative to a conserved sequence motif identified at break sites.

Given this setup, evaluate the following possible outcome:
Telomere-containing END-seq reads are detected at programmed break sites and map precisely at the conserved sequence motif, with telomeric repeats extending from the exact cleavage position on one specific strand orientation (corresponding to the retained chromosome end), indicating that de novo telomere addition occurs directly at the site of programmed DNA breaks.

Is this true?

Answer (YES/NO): NO